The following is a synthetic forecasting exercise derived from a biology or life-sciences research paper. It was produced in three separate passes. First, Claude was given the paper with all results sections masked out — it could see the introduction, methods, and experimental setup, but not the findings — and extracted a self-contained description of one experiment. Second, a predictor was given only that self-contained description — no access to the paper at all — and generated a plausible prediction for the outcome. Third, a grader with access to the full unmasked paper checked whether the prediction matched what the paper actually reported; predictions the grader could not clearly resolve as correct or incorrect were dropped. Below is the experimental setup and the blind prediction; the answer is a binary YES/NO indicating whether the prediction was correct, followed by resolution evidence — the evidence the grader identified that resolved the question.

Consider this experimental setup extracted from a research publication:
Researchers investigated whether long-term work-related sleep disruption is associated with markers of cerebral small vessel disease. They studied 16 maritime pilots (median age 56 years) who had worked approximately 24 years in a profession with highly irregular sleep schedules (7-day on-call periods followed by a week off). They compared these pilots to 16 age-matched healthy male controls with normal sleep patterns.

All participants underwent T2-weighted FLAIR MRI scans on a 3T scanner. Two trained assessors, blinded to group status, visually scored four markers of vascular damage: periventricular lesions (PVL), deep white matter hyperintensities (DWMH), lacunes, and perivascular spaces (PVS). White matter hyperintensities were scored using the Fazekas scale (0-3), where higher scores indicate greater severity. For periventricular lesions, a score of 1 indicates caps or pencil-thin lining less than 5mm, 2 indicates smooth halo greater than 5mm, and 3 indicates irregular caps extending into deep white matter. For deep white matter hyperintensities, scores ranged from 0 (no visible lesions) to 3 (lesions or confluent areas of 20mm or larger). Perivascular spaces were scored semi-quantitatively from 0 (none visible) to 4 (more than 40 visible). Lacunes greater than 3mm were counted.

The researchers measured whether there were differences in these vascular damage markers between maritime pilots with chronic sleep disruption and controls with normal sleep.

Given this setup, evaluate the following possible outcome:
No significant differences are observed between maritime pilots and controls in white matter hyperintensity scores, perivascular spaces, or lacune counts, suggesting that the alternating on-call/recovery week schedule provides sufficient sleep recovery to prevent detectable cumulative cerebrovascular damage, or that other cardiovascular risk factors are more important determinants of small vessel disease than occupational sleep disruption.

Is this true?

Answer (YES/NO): YES